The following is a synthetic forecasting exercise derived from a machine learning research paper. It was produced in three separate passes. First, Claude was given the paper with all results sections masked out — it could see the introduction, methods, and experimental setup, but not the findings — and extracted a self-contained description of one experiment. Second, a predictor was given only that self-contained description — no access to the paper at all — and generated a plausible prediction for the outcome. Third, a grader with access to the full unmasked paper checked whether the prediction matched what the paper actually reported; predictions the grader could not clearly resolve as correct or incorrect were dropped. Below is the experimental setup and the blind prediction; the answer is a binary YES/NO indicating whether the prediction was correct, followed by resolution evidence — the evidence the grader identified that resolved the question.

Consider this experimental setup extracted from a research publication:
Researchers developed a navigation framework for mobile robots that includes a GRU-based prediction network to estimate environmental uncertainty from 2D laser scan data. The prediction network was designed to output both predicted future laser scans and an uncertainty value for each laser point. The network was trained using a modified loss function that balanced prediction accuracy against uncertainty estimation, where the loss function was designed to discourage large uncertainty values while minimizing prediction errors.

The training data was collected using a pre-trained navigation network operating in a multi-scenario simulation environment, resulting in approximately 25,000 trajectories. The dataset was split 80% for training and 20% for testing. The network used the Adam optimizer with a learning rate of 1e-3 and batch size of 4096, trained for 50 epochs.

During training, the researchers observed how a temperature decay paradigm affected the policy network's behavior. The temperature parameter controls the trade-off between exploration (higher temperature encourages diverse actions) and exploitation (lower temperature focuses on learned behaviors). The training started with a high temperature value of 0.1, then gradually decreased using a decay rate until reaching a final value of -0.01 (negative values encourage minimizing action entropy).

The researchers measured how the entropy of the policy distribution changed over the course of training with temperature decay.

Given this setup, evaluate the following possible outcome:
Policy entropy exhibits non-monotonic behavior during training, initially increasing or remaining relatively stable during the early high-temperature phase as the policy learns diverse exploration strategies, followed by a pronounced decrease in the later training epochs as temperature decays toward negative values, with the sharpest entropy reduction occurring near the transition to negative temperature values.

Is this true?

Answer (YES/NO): YES